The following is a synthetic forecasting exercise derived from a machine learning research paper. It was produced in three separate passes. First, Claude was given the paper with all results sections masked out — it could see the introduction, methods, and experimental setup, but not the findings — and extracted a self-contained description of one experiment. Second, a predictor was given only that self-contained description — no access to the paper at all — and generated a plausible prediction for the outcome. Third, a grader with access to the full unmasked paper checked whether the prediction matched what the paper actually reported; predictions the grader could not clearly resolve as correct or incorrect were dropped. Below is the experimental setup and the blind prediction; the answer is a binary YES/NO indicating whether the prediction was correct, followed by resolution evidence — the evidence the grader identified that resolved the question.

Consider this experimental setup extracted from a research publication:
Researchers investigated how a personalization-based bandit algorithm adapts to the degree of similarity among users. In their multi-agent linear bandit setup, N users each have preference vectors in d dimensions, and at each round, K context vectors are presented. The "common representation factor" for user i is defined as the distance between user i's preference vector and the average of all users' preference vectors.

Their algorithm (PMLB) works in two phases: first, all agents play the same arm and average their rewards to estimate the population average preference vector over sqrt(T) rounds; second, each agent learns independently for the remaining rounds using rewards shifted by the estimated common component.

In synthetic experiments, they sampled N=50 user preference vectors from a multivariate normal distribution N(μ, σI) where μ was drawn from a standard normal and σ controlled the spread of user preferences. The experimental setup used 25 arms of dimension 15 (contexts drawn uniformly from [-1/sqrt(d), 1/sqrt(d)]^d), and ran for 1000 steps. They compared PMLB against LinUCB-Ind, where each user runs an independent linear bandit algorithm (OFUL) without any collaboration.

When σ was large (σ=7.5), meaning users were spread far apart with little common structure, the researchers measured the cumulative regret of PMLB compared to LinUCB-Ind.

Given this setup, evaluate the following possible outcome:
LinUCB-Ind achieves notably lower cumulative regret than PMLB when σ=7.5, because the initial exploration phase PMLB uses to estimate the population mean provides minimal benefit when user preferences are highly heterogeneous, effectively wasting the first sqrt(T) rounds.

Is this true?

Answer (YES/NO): NO